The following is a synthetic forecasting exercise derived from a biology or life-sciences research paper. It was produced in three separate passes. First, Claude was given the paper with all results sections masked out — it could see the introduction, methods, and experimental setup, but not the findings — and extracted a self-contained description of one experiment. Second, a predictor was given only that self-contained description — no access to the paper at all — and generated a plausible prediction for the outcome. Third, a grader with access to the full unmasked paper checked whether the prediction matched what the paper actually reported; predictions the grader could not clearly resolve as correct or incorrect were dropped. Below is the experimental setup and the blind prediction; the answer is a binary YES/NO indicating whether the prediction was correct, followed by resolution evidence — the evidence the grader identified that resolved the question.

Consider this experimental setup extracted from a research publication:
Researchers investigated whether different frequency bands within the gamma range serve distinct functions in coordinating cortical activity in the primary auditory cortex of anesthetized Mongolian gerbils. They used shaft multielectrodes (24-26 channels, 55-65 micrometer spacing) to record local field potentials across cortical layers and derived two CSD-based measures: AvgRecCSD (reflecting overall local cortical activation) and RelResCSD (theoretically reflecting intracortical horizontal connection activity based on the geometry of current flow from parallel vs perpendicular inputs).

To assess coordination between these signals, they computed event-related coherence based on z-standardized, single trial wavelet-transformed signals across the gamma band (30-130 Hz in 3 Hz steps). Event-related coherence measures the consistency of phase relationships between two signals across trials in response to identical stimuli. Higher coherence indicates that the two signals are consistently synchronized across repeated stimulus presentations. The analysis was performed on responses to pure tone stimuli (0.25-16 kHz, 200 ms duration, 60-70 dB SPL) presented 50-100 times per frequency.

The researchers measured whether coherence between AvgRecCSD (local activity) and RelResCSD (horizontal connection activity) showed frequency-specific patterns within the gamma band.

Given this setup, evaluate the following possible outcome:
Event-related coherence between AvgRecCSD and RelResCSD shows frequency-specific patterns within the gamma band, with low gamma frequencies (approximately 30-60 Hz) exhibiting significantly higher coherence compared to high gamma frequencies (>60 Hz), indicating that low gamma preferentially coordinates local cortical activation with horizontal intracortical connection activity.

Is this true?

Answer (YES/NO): NO